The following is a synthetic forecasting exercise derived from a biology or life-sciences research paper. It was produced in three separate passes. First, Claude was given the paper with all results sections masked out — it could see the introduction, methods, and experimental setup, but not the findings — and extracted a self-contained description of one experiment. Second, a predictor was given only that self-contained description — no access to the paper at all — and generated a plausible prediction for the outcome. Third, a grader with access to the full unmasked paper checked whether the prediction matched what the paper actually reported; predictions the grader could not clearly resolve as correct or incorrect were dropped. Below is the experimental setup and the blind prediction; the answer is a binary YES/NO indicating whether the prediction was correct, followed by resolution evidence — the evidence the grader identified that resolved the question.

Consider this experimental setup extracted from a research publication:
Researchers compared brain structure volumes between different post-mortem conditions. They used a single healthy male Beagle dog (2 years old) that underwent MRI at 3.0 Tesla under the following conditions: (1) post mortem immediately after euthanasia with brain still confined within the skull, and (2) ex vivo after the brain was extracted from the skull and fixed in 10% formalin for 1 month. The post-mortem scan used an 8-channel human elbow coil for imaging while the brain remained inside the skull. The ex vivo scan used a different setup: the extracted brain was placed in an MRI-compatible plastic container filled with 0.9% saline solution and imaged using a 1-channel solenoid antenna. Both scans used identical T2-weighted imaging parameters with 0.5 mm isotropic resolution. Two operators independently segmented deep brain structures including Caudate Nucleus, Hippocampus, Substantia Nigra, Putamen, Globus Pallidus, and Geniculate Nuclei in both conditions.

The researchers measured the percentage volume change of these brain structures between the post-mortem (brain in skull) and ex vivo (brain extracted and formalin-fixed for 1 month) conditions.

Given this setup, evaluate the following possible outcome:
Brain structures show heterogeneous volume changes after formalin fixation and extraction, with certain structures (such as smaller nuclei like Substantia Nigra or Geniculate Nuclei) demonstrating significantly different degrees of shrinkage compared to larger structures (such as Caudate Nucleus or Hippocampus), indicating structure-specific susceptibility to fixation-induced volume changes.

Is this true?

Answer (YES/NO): NO